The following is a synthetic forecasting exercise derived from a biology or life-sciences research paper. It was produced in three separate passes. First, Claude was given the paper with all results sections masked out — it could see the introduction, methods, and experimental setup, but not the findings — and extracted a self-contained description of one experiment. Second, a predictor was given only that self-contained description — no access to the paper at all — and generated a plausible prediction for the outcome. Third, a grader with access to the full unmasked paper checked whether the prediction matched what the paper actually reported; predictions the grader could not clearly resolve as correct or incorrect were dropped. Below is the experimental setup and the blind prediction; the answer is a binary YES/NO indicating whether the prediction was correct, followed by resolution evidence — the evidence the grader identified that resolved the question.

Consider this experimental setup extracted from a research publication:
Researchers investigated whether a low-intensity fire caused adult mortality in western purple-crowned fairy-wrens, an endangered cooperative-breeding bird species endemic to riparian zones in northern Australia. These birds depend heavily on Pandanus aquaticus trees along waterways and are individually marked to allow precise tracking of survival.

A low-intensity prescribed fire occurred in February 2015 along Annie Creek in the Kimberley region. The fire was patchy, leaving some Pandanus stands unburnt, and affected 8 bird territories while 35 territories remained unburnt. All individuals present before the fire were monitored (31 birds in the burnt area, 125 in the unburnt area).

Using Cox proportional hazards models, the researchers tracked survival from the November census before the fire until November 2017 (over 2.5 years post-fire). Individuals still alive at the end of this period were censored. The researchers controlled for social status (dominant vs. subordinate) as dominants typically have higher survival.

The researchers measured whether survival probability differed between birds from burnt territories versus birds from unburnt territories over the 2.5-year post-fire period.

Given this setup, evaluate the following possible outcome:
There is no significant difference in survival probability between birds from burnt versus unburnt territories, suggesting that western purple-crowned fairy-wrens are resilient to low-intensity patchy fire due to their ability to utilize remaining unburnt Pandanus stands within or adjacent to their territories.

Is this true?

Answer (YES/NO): YES